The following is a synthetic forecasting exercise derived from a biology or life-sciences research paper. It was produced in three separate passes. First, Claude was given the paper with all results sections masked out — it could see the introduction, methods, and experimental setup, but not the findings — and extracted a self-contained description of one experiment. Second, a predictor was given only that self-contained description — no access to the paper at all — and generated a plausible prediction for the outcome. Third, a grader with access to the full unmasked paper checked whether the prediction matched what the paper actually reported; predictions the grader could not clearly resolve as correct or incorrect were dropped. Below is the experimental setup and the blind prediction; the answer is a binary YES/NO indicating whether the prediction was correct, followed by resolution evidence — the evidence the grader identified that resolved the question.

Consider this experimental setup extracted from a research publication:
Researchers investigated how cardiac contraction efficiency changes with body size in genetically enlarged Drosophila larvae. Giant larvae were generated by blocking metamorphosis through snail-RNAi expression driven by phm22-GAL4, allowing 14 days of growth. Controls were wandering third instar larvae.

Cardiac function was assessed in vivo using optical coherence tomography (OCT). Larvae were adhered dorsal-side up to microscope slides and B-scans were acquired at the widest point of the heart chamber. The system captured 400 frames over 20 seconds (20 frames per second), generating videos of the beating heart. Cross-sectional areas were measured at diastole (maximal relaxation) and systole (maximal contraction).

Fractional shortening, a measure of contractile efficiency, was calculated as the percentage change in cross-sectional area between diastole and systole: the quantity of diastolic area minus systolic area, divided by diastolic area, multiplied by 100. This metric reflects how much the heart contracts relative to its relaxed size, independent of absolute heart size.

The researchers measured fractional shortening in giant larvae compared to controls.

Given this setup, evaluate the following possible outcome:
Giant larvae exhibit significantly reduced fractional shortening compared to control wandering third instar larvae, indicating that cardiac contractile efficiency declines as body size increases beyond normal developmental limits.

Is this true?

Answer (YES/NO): YES